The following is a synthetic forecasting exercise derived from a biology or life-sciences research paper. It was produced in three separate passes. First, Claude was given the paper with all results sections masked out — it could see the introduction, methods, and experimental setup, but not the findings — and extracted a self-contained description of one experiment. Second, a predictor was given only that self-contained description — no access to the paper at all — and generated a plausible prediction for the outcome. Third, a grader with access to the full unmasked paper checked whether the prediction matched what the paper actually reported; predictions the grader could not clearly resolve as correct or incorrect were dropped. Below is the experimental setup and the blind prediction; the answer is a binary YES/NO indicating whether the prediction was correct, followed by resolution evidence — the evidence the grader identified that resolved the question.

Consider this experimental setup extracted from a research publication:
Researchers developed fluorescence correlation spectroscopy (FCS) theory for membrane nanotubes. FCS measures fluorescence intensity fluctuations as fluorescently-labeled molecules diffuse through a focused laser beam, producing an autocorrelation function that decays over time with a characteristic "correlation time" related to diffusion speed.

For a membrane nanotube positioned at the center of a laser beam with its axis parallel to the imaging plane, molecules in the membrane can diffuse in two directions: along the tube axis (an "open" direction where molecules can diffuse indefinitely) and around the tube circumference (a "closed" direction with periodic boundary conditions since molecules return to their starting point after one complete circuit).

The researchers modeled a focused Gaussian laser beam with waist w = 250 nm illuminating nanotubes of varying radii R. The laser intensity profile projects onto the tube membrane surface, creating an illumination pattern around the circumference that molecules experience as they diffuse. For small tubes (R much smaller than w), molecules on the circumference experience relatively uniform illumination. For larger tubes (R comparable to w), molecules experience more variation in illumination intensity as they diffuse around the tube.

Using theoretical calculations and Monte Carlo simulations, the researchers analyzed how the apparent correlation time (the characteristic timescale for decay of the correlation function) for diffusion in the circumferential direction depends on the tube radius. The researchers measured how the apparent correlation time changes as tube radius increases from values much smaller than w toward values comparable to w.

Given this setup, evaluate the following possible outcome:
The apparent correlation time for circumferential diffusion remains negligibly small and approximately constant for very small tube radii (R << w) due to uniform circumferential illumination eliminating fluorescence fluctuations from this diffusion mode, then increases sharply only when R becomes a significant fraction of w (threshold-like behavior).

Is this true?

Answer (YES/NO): NO